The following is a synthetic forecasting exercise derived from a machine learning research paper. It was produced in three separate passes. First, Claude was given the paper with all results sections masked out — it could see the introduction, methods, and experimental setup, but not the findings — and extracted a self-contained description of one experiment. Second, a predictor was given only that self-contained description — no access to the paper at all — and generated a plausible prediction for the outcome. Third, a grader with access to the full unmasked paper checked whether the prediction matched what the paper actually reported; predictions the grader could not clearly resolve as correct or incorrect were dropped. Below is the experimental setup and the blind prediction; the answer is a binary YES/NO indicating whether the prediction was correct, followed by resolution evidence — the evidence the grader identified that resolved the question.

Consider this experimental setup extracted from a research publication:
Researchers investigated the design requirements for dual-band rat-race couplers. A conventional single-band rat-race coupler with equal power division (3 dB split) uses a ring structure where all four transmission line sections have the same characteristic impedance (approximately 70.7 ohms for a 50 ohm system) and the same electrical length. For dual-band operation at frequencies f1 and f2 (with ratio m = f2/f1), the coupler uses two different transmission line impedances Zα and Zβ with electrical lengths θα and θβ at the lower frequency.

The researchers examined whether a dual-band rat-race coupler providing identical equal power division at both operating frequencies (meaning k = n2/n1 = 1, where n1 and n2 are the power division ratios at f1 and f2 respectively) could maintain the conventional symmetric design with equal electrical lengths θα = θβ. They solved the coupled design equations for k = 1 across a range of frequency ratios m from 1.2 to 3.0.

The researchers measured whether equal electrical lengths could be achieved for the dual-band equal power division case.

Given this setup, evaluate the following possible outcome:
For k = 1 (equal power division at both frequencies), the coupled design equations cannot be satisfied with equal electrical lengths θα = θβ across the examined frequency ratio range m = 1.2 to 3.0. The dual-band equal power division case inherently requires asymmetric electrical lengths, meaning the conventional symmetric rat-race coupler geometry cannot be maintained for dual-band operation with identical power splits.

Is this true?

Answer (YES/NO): NO